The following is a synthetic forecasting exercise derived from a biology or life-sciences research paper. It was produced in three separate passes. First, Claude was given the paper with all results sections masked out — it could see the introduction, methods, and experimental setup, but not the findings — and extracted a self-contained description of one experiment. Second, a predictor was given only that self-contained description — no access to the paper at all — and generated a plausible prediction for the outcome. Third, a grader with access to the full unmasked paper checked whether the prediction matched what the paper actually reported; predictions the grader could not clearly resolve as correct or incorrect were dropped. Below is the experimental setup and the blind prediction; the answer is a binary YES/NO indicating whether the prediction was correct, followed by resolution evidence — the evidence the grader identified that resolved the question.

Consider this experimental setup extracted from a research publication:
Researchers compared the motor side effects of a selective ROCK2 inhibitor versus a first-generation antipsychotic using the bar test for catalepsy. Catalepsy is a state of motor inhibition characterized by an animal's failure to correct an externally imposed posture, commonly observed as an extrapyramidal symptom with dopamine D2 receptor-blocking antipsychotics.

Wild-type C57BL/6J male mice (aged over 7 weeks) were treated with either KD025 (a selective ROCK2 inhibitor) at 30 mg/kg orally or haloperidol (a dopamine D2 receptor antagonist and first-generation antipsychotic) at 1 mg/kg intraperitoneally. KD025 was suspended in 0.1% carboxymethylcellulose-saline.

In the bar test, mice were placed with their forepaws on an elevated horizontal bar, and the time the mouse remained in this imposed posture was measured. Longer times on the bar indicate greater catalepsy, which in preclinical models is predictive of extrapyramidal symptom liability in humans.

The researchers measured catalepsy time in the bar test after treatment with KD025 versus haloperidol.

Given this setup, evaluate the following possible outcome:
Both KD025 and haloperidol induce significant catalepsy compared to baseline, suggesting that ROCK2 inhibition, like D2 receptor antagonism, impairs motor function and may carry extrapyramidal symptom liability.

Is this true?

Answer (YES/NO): NO